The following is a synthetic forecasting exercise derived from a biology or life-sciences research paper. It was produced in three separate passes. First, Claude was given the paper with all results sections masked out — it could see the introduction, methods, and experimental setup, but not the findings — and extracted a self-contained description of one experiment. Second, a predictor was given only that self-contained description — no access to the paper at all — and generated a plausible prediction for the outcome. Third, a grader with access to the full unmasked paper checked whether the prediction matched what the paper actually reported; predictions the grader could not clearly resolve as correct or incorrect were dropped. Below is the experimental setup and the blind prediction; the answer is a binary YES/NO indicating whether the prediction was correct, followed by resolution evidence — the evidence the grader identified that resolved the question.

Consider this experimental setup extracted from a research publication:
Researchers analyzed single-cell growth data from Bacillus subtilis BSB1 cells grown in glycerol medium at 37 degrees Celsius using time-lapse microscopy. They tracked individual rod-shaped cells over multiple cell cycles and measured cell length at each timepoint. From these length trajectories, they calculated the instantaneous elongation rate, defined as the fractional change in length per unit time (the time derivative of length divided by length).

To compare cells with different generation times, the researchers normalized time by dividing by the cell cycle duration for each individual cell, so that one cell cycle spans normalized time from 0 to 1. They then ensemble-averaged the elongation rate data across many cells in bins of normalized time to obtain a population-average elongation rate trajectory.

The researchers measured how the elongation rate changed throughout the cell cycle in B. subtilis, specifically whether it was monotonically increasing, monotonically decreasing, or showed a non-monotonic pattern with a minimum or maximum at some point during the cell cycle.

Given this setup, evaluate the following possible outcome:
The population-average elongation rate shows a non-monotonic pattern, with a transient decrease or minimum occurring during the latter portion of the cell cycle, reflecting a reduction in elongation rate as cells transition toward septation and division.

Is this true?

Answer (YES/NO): NO